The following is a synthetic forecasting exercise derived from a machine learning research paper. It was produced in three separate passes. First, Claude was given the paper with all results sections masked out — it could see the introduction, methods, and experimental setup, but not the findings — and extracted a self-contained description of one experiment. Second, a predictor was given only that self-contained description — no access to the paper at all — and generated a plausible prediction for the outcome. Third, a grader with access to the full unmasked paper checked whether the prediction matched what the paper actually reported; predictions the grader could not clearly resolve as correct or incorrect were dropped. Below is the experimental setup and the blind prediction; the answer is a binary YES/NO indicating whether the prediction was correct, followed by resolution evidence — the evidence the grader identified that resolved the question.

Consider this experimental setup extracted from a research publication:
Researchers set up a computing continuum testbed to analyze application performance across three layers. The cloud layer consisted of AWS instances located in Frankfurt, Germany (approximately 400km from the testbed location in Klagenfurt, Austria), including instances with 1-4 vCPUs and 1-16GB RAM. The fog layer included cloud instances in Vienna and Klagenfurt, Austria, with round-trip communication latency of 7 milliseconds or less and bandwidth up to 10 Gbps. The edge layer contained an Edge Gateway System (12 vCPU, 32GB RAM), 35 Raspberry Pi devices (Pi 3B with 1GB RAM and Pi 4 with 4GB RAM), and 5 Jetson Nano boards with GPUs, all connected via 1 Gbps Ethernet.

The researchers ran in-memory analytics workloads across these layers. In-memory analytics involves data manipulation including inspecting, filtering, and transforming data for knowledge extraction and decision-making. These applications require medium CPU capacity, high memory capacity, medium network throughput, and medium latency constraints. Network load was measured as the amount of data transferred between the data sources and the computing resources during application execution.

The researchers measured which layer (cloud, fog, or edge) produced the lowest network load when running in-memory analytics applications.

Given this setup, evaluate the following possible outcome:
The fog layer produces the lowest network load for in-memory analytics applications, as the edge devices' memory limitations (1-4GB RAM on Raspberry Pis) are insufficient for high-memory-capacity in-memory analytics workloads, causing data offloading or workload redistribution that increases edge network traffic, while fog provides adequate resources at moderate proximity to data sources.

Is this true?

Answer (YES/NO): NO